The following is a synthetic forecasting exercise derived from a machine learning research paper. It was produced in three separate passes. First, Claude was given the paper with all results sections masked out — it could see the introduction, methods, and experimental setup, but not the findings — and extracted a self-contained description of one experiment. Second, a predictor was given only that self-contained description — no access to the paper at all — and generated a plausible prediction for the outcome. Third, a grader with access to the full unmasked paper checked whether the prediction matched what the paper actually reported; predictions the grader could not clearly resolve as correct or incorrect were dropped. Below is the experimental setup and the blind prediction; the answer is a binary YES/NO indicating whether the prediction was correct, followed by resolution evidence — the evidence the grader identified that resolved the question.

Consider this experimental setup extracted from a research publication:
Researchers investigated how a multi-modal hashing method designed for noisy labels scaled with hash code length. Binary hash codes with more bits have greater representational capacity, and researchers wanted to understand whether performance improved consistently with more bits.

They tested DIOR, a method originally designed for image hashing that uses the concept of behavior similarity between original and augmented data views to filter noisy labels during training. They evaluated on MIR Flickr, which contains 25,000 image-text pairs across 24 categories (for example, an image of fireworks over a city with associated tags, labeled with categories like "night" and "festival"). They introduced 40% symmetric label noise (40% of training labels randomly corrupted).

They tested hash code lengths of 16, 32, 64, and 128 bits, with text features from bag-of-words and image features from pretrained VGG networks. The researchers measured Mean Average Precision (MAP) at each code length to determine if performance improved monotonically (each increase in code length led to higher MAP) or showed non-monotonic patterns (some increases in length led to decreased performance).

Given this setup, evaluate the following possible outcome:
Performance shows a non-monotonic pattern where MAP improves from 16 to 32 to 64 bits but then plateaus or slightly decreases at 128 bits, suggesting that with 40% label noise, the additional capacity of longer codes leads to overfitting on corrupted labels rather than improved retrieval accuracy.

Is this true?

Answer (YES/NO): NO